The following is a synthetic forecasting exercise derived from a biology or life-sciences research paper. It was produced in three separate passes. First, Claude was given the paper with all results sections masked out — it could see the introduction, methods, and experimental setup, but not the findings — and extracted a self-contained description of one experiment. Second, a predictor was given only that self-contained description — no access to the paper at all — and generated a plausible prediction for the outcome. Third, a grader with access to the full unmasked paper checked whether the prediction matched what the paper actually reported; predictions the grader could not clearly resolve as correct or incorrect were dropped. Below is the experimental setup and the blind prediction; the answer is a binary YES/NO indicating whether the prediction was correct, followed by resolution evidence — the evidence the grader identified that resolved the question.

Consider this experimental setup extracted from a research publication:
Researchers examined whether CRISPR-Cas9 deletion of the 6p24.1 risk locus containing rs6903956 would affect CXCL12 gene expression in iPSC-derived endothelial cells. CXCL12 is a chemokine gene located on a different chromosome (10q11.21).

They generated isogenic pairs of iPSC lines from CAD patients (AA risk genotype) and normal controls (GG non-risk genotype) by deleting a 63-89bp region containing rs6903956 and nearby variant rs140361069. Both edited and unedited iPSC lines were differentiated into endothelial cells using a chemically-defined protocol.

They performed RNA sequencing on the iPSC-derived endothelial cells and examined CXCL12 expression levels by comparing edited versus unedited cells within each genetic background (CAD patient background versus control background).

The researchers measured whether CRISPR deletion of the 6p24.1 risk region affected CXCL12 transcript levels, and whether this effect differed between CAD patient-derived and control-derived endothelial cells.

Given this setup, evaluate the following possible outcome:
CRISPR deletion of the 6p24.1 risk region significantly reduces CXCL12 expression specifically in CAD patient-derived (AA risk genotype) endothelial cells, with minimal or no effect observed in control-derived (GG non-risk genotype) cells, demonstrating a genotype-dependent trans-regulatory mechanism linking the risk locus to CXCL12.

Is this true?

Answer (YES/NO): YES